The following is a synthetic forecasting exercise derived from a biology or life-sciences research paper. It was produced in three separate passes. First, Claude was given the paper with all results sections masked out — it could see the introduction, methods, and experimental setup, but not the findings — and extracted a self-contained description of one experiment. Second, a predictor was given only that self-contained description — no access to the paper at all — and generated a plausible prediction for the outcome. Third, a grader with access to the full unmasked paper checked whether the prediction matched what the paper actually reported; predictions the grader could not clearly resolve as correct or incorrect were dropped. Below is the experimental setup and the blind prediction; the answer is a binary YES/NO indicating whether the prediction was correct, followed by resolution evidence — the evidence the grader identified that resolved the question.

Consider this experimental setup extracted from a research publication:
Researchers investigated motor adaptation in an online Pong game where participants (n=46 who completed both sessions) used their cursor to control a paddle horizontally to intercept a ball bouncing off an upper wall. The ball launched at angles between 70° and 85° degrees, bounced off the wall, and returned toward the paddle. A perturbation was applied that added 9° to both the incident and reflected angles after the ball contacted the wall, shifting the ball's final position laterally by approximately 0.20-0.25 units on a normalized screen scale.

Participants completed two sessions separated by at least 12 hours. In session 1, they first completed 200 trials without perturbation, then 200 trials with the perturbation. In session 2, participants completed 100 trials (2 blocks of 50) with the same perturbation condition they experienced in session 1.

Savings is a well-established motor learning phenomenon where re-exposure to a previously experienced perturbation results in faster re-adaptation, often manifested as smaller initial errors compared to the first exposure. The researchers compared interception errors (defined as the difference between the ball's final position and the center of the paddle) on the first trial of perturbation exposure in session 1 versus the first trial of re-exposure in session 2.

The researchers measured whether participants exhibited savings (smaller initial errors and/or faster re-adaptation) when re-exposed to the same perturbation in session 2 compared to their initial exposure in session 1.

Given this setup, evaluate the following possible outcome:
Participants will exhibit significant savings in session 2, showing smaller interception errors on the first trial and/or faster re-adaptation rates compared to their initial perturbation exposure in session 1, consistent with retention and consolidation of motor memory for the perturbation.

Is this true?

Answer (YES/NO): NO